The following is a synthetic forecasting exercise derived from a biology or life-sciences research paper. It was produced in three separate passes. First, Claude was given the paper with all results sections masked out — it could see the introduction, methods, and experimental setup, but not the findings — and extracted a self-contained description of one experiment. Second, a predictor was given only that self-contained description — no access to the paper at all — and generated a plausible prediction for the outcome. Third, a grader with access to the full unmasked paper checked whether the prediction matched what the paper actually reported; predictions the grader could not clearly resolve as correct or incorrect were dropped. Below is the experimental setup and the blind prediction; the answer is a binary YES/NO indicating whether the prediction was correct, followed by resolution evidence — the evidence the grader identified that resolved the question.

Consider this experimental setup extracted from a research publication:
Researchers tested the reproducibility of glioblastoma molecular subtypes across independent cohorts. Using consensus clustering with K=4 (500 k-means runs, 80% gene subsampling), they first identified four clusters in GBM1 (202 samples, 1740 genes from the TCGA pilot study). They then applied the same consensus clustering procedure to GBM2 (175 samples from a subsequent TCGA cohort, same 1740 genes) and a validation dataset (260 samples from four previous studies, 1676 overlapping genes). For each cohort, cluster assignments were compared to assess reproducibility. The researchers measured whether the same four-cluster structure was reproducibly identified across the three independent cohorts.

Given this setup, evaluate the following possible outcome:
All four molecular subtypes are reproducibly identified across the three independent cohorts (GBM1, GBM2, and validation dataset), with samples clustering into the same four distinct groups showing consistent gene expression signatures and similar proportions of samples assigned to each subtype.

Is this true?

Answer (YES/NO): NO